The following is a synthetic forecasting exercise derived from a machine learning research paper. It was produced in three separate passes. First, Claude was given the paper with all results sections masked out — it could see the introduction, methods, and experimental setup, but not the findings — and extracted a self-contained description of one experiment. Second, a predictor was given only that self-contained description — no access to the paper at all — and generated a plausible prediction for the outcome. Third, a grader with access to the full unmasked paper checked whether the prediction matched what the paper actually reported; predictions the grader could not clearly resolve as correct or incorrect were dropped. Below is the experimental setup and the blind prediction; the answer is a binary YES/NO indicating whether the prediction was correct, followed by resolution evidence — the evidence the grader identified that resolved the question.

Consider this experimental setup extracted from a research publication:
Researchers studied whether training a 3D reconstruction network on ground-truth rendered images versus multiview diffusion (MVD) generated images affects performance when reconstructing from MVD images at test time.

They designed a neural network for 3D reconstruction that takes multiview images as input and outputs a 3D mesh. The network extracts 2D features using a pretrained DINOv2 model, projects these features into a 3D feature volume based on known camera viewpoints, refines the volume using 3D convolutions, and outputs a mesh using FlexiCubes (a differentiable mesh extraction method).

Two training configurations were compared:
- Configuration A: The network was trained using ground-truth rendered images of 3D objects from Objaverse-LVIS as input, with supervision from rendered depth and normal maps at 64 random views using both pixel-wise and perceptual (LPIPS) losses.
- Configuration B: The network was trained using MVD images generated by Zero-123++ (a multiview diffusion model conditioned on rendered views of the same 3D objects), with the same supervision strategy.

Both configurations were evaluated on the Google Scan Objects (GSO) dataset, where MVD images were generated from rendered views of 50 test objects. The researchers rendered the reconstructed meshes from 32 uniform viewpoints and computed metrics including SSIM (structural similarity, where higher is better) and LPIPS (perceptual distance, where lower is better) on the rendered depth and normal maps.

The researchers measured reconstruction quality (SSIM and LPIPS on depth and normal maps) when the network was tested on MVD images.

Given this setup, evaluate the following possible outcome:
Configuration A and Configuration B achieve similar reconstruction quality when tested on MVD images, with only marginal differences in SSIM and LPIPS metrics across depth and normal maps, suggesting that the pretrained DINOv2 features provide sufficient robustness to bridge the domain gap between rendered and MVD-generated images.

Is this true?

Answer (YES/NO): NO